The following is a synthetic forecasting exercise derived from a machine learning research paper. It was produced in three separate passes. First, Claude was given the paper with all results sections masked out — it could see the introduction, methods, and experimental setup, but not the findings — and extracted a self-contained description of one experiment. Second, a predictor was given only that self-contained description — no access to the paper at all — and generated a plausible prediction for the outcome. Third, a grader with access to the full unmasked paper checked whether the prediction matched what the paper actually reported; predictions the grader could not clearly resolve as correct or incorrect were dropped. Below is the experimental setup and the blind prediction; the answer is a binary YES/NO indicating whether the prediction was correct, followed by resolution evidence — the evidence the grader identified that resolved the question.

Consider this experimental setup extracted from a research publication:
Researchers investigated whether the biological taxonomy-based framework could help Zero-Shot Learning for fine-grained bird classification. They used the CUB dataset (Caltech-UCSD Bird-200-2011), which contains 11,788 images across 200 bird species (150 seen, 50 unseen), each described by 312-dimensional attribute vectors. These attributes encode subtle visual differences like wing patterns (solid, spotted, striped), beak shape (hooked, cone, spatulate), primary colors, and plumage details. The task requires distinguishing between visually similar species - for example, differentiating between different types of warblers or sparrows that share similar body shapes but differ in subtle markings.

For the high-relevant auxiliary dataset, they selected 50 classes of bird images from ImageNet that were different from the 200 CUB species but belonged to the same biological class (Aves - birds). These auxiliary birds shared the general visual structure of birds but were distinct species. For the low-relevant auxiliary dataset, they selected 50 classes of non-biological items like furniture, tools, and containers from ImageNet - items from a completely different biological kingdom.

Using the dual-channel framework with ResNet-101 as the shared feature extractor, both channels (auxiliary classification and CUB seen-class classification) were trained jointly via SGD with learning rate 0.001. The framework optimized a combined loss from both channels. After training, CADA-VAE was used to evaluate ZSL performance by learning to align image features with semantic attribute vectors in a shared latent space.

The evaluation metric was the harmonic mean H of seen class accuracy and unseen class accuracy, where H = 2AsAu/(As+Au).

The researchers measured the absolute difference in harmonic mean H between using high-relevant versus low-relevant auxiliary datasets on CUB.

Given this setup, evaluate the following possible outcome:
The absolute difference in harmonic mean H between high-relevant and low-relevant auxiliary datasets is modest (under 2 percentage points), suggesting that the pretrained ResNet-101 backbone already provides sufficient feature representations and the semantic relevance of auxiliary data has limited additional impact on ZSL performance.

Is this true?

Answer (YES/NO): NO